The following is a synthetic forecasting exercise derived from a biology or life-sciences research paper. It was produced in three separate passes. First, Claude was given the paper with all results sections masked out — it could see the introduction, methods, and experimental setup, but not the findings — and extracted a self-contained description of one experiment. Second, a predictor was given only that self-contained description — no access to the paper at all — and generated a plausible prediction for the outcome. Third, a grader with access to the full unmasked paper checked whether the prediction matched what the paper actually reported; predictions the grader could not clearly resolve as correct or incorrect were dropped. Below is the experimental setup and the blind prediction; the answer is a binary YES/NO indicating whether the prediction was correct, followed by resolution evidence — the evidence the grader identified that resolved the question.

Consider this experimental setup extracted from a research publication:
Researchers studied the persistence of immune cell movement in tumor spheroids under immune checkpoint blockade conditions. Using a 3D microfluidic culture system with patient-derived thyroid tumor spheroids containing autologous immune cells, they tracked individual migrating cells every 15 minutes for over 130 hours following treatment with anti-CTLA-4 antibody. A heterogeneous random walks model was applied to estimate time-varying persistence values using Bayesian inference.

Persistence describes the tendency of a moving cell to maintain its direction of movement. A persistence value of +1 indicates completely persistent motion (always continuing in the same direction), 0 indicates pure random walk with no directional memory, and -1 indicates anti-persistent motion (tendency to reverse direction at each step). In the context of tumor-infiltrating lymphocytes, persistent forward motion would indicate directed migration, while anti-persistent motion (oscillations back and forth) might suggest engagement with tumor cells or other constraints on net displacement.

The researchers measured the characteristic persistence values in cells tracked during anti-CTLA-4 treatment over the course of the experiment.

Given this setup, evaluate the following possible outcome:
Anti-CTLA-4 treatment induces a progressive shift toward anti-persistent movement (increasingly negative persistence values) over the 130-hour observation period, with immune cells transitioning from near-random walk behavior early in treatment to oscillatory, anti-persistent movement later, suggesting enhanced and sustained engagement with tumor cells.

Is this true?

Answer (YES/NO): NO